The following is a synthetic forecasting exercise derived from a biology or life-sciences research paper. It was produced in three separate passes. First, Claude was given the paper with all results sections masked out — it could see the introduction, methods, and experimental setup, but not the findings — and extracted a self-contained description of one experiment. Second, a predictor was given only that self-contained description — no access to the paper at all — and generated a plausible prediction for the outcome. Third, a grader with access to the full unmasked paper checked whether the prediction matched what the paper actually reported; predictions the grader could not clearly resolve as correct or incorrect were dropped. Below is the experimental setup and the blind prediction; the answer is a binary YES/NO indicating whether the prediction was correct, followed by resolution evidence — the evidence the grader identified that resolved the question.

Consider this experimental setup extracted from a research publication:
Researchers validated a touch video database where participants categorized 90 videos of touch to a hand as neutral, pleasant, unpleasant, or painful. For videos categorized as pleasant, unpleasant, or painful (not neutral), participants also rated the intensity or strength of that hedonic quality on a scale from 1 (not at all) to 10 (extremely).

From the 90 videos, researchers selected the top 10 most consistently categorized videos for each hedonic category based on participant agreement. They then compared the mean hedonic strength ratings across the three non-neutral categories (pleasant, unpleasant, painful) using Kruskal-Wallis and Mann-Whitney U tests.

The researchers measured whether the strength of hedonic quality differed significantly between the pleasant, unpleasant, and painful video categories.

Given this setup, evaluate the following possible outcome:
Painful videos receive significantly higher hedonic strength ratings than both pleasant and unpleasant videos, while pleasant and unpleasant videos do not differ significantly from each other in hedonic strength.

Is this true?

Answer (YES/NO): NO